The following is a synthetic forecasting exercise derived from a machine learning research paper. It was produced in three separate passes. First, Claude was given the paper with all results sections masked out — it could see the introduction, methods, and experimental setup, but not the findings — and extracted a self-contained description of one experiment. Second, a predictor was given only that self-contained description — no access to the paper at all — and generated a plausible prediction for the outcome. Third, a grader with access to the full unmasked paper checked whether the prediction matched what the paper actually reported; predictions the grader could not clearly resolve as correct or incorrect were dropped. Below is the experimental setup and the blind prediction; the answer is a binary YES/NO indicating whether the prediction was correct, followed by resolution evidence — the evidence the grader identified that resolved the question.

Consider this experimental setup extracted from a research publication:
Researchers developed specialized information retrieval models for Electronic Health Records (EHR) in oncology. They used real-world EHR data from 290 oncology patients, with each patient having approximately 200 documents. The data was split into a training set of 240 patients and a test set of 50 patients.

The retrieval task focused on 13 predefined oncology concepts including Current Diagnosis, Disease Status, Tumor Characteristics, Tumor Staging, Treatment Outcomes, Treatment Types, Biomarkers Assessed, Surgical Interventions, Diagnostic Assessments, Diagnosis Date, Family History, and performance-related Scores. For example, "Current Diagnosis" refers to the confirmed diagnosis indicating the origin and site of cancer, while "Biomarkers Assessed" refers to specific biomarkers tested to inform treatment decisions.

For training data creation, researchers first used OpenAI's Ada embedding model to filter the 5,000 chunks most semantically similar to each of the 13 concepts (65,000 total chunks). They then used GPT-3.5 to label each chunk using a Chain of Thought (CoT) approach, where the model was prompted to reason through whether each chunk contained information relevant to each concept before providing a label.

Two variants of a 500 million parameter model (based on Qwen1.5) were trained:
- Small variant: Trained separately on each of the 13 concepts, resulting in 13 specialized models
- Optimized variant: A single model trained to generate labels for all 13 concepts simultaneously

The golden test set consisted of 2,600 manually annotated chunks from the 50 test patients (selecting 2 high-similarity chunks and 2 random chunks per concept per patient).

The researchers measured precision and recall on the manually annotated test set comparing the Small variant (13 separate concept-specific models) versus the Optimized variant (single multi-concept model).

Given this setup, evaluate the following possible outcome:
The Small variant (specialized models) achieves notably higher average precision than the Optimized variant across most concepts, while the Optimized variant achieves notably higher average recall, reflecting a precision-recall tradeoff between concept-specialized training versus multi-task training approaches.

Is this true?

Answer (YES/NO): NO